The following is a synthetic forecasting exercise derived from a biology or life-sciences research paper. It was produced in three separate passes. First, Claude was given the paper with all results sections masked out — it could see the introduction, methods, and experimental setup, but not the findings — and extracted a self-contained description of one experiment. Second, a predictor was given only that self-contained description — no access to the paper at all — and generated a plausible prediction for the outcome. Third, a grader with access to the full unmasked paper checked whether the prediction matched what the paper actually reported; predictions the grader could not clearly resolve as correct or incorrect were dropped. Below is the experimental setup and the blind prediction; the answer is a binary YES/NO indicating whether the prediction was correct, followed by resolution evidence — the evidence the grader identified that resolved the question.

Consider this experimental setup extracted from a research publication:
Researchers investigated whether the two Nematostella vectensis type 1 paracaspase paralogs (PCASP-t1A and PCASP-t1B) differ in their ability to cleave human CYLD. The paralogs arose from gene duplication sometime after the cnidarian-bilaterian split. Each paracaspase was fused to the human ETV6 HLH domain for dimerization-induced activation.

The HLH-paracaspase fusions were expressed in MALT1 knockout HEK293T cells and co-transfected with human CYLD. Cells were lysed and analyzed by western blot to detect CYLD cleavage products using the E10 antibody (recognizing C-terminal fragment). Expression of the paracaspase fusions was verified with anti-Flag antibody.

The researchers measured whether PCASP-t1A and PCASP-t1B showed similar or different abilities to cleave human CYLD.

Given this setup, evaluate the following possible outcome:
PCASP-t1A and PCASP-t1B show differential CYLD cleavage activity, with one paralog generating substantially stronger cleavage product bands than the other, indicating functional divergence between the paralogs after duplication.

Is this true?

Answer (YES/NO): NO